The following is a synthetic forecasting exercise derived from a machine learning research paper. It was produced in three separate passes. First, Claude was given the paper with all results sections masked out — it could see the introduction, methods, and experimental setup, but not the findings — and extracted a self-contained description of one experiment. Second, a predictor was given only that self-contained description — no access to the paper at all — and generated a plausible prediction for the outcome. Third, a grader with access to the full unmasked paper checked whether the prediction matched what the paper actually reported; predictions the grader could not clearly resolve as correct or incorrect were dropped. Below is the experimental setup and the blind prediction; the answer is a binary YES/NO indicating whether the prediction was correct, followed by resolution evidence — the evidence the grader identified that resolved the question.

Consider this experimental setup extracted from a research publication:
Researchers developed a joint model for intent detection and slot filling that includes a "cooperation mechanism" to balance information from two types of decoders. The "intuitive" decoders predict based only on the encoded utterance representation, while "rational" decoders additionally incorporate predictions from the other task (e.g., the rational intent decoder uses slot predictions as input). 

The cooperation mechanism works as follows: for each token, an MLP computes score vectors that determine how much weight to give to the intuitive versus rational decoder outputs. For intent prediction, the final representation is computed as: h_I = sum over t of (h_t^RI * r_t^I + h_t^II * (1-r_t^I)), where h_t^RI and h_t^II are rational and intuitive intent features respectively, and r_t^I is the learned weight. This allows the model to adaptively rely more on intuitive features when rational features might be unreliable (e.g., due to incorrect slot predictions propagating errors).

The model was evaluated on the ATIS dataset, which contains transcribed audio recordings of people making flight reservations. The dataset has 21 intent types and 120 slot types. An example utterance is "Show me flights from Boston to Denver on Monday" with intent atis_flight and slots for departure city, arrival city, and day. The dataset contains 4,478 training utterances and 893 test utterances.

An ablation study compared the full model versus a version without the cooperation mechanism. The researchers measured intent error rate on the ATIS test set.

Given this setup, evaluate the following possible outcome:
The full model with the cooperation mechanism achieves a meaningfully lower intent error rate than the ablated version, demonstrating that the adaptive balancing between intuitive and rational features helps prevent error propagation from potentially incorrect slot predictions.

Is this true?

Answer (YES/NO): YES